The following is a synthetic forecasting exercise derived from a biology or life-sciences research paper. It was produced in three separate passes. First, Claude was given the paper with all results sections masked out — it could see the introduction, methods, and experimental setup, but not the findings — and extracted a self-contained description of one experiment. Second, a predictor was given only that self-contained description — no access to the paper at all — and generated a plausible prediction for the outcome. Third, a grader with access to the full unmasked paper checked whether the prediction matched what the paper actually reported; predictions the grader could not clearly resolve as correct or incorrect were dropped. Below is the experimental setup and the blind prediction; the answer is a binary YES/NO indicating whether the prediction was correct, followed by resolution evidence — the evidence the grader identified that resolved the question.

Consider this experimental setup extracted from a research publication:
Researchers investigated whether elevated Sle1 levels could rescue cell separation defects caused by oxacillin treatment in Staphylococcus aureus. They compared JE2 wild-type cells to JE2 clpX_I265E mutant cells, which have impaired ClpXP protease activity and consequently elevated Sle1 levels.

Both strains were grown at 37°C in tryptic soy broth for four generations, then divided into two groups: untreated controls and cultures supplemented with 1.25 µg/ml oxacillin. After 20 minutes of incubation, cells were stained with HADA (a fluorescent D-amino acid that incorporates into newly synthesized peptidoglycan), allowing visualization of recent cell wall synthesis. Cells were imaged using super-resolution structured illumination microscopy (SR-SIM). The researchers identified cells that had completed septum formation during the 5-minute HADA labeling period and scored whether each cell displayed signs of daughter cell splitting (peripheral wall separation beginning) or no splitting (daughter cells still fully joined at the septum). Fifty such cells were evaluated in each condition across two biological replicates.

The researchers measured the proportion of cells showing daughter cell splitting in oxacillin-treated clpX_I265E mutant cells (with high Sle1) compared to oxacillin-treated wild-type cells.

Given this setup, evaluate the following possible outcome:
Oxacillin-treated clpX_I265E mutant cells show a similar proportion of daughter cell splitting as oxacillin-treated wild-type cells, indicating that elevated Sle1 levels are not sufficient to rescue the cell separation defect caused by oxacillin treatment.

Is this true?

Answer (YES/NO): NO